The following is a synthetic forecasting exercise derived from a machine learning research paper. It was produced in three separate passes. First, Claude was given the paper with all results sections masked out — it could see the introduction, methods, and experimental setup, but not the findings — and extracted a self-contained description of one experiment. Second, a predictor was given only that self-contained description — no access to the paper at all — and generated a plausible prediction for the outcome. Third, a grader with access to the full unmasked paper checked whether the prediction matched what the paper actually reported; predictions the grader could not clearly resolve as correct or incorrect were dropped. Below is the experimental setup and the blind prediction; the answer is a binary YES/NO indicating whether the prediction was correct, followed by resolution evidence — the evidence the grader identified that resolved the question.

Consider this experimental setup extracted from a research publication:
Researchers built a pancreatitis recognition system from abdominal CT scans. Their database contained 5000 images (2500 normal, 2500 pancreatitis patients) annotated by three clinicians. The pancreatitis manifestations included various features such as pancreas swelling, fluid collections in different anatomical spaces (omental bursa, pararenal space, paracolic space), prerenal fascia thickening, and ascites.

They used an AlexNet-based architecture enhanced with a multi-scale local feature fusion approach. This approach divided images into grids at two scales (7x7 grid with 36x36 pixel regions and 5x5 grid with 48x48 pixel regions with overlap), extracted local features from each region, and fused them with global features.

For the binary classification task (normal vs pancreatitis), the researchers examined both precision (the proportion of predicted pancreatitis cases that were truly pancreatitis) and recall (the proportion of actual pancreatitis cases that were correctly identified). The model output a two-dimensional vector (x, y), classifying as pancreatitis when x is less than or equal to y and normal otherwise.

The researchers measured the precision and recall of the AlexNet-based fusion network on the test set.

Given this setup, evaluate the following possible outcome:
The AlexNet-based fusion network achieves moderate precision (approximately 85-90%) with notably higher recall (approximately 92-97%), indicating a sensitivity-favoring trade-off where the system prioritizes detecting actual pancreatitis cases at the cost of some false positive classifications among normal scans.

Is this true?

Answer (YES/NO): NO